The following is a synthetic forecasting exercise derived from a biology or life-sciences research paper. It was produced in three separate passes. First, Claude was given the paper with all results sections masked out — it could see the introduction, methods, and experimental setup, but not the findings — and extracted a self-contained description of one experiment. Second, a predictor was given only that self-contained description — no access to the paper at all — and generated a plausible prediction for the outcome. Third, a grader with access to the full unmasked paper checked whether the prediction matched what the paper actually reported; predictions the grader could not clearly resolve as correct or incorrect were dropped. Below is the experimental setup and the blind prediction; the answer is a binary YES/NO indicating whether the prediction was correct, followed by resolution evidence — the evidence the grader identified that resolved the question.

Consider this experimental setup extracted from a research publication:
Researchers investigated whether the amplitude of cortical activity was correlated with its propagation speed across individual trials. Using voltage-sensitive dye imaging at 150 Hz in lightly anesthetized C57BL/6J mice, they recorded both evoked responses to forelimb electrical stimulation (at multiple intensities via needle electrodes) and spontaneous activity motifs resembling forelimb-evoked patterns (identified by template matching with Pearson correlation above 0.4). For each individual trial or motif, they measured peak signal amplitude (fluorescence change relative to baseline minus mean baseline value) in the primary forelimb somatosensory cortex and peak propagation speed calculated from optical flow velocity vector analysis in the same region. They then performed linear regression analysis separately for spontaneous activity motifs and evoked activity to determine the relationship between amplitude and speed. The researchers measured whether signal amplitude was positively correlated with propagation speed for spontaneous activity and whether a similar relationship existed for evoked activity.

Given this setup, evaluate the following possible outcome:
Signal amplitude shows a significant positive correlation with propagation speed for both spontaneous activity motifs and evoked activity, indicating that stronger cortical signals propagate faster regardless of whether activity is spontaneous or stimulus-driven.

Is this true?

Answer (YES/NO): YES